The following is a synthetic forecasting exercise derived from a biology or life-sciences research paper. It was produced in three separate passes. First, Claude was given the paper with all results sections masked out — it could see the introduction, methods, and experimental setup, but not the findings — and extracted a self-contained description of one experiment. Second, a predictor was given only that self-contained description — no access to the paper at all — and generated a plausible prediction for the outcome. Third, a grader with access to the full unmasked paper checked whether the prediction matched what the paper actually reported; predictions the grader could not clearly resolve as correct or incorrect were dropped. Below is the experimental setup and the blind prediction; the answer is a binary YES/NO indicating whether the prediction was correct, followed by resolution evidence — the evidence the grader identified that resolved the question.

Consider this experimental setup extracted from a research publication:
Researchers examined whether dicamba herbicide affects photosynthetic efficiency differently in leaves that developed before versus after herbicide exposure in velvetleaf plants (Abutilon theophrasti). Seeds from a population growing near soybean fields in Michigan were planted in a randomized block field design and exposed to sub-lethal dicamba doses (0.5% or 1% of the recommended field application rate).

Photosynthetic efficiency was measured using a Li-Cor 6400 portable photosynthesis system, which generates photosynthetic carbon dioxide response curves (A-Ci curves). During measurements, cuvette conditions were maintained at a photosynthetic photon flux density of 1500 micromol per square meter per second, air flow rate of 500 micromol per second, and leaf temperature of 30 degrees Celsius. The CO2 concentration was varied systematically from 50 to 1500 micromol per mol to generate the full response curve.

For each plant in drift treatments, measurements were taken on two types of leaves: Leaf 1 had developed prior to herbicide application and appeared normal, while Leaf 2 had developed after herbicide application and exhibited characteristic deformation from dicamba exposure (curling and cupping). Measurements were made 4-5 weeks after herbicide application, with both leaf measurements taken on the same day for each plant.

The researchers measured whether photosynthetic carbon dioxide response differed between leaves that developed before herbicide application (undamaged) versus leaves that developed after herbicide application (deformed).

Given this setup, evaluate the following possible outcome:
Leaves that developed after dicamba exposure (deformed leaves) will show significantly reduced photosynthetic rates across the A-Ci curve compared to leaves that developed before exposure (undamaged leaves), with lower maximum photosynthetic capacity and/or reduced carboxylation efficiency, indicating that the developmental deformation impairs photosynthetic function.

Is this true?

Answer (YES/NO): NO